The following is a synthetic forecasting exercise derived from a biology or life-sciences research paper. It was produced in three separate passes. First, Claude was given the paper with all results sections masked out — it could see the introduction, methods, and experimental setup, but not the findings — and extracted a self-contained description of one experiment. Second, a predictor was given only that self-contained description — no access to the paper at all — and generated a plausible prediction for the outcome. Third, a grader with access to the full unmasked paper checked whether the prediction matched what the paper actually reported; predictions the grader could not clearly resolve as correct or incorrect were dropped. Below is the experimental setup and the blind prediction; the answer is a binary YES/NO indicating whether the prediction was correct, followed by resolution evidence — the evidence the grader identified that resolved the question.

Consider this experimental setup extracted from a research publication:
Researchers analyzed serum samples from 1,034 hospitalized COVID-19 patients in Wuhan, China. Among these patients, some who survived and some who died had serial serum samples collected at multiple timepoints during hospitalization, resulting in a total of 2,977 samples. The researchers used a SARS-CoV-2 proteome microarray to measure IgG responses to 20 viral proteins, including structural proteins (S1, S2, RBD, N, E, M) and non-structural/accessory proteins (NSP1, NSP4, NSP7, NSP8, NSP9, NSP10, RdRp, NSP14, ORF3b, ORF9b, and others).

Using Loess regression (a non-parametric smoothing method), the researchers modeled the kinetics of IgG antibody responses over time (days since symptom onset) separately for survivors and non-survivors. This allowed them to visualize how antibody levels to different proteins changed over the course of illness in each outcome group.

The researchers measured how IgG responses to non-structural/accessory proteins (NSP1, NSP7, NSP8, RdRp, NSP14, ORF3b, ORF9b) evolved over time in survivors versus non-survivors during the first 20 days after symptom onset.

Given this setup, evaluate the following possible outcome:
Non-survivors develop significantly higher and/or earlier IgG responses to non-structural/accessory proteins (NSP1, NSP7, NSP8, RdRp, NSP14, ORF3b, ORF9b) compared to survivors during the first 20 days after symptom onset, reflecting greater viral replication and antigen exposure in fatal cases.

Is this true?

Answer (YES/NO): YES